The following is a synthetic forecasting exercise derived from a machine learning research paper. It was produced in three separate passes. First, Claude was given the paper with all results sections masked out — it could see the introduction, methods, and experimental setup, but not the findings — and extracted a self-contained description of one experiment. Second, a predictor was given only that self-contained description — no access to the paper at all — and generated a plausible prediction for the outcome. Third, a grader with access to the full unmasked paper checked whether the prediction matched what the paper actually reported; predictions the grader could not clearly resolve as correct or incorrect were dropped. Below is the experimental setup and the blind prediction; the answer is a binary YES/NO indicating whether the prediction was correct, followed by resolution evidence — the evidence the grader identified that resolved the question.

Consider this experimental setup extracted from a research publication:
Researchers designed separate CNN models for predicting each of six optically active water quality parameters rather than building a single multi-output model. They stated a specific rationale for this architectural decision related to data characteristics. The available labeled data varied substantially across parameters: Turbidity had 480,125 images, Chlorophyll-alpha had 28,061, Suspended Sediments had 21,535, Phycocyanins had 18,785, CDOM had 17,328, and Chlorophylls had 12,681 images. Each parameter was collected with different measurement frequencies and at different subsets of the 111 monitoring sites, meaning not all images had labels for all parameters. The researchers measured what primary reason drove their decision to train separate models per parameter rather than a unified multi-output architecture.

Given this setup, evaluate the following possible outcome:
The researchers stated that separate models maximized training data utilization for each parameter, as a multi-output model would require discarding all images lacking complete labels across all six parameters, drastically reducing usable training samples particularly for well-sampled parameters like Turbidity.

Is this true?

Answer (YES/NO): NO